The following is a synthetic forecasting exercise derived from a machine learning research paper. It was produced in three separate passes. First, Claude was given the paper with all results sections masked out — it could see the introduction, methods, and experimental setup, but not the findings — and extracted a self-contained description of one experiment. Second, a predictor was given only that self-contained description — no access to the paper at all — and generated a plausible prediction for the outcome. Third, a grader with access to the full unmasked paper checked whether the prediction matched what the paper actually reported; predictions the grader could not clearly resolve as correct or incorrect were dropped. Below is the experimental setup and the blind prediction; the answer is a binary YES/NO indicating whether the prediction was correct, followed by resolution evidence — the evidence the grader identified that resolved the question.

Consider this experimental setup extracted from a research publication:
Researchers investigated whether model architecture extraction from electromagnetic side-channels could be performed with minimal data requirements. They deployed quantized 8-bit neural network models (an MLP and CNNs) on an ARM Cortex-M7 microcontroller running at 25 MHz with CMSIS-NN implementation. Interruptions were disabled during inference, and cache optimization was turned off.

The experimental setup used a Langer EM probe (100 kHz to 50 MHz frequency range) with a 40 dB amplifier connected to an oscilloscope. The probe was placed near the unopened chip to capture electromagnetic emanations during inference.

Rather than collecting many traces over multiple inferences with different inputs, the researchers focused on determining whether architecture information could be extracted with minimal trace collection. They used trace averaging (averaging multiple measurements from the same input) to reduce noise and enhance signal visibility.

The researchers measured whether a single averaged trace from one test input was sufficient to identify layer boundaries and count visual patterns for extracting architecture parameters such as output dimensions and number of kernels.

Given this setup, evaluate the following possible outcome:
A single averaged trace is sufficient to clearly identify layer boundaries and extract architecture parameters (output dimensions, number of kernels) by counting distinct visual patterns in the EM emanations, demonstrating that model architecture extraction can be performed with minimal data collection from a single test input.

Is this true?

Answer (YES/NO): YES